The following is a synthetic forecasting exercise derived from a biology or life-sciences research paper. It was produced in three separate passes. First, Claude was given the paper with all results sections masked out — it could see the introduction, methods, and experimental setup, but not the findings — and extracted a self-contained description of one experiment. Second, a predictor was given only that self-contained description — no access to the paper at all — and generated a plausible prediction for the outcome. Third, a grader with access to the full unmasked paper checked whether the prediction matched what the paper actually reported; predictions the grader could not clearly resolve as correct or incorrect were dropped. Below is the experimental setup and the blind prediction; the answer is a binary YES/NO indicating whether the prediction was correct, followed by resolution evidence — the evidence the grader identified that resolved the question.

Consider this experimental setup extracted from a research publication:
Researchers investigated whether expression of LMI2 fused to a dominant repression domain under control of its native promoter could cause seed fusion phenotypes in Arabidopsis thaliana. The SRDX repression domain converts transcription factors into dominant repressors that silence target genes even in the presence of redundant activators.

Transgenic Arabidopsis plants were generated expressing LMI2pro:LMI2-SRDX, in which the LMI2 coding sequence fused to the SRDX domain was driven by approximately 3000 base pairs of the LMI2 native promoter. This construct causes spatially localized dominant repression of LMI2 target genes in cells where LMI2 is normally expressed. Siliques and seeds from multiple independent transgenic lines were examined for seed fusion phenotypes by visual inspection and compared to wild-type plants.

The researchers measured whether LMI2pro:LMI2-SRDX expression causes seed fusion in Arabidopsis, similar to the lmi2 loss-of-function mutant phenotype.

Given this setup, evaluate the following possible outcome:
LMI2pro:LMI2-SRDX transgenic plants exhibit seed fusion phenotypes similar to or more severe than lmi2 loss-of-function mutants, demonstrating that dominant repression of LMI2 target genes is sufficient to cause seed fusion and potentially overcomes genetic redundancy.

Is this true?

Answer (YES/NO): YES